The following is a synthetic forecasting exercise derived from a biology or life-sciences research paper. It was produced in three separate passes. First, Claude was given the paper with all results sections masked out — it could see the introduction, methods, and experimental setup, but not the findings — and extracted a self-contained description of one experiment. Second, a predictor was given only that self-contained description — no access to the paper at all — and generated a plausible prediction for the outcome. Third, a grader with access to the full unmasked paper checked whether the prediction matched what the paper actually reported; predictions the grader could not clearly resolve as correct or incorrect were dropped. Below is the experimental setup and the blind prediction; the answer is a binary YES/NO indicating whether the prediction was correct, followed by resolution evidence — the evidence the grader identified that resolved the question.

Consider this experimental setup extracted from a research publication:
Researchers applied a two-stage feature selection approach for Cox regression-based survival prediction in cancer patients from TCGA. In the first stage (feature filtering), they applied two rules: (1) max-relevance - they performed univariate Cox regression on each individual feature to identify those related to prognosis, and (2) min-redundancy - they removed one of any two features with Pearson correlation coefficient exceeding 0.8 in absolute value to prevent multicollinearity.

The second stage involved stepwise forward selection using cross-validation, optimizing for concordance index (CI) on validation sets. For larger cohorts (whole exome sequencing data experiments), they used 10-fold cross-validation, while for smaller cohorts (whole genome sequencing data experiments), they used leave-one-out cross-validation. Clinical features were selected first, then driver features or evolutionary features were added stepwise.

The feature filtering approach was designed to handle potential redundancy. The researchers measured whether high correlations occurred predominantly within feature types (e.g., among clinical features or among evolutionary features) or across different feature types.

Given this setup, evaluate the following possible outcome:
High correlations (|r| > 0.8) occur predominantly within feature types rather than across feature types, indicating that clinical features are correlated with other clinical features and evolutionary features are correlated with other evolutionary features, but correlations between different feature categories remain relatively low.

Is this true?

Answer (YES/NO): YES